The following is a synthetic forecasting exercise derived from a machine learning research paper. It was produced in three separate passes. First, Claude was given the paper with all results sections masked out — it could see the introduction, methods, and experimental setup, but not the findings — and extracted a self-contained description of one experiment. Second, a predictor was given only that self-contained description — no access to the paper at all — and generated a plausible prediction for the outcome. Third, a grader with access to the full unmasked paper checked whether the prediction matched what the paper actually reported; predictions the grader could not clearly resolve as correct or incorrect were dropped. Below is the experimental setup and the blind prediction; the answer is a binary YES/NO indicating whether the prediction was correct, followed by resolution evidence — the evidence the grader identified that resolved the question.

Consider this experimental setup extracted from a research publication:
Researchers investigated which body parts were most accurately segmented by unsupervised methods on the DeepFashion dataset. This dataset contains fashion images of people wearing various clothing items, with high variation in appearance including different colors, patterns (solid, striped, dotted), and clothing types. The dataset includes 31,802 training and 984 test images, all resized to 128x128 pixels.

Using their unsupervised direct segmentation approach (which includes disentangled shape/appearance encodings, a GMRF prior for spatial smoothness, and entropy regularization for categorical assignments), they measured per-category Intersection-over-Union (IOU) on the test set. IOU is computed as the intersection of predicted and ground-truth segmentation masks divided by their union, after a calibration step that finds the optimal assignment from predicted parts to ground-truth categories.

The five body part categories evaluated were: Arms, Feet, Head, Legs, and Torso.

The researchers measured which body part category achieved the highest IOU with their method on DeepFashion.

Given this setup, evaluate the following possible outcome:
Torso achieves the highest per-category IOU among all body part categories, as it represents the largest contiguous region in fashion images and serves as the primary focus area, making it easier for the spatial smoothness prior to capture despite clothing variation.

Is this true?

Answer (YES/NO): YES